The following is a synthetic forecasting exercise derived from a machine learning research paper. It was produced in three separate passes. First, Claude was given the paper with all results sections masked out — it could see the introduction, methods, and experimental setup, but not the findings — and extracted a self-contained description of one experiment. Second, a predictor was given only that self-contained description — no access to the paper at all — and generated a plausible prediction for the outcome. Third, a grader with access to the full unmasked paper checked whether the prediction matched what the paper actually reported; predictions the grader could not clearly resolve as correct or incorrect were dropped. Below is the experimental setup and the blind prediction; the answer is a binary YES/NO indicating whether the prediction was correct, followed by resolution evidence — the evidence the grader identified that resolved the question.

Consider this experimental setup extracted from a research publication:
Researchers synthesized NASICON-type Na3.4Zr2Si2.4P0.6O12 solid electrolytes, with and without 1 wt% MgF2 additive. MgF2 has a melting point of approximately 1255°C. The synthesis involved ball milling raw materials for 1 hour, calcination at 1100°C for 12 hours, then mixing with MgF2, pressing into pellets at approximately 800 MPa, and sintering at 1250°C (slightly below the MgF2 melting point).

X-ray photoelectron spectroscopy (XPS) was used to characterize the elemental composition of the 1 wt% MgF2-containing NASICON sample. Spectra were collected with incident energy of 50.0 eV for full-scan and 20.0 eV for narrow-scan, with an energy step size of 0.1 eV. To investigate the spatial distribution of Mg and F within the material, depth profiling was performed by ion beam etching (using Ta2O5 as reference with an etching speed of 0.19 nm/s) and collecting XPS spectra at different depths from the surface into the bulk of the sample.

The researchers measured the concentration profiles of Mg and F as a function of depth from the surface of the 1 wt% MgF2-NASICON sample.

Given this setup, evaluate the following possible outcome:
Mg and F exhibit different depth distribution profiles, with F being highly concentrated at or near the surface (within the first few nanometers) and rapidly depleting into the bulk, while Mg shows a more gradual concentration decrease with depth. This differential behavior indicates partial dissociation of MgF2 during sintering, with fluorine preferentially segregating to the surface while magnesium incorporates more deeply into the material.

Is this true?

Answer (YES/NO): NO